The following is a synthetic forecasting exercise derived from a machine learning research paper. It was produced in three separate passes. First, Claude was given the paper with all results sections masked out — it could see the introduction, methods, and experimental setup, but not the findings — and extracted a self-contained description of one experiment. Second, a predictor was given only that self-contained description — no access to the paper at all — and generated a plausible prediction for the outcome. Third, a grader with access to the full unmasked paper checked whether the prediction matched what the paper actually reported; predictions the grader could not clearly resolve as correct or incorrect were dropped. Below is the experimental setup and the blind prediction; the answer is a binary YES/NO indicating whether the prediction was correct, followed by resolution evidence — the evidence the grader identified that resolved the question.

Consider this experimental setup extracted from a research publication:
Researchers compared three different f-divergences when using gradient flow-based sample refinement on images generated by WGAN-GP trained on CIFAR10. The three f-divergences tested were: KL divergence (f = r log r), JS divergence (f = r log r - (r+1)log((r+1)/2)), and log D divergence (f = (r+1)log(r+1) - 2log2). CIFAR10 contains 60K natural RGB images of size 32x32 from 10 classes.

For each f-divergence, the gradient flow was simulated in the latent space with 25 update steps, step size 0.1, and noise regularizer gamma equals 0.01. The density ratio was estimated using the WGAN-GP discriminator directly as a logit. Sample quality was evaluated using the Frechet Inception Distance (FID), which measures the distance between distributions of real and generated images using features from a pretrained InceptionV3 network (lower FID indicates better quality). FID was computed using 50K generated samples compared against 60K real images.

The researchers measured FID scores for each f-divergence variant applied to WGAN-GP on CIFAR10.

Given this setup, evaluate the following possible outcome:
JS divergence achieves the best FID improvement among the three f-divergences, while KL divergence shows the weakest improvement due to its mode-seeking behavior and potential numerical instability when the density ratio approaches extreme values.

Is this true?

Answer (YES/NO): YES